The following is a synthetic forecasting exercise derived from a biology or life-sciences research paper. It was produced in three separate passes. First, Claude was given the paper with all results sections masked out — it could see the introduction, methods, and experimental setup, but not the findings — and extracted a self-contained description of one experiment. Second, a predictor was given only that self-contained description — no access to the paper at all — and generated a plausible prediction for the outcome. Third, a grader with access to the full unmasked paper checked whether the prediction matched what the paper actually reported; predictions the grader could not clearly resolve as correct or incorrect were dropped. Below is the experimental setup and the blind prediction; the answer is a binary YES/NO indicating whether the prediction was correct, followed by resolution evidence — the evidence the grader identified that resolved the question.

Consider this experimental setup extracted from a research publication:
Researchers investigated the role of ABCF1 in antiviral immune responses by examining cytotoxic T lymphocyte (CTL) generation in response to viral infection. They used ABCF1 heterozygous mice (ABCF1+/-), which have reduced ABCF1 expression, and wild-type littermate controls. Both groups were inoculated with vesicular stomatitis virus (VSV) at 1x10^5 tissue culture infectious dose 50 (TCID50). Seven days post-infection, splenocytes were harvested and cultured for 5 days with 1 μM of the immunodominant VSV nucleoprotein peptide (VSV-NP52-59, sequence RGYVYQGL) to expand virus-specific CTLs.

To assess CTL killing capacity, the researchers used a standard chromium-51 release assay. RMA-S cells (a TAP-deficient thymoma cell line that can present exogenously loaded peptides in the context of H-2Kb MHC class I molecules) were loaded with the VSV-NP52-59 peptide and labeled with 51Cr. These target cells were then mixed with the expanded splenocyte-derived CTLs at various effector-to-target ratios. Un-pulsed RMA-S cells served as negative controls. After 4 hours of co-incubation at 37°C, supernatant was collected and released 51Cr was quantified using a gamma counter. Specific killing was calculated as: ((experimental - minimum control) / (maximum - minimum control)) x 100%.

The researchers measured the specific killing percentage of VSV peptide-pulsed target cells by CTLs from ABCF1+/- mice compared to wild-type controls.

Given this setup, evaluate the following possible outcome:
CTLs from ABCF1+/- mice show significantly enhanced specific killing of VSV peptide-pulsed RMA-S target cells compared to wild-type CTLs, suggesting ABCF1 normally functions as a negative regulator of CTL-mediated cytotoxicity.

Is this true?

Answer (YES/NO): NO